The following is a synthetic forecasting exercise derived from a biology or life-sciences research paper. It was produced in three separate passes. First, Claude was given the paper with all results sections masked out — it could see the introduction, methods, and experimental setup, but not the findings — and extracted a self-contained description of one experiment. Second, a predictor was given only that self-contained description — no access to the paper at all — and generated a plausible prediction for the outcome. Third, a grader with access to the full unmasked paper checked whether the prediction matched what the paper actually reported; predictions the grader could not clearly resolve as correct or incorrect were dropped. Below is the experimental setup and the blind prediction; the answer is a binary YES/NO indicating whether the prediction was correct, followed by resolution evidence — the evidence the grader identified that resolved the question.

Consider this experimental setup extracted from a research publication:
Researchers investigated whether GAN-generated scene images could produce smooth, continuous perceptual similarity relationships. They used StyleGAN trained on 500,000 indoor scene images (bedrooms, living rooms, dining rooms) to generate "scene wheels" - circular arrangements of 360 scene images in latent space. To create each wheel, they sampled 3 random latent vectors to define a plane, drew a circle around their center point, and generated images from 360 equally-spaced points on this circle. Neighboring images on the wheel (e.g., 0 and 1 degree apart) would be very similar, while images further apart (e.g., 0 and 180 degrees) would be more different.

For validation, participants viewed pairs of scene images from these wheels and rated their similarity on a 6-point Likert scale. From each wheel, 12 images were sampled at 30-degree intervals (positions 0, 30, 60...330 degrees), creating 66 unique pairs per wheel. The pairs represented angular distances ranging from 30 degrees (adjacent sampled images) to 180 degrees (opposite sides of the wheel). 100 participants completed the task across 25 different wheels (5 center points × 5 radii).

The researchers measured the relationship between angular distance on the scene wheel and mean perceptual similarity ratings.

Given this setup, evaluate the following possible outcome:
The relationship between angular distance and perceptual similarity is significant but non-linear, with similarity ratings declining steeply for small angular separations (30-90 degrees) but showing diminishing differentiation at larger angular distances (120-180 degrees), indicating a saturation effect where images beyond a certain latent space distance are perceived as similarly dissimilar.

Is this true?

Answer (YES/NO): NO